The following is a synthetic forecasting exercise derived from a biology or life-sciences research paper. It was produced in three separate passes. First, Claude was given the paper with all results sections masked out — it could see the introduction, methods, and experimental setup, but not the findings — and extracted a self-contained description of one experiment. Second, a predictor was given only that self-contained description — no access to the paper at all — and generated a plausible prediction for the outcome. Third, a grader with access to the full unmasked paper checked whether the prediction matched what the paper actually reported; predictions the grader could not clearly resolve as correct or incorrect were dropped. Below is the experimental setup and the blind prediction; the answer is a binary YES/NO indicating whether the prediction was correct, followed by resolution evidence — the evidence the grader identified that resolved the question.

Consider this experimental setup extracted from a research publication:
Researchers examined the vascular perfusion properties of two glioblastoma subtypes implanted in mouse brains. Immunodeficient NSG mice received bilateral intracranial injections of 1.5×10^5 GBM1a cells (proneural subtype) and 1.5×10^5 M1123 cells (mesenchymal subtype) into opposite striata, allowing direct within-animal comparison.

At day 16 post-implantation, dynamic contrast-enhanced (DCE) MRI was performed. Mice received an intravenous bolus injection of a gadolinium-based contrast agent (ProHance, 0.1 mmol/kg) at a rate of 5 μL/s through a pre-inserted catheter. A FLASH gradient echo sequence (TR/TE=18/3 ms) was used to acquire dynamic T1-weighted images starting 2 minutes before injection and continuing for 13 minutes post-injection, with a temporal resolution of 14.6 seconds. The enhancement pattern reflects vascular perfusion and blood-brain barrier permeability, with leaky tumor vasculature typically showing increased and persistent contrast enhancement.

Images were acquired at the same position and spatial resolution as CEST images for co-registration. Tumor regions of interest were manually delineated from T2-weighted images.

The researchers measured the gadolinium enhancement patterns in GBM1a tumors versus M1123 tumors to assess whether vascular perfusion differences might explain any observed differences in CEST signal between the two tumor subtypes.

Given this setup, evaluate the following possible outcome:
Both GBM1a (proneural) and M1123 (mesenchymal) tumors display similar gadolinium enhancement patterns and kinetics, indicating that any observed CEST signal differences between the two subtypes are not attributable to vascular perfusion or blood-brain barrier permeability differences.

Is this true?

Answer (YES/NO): YES